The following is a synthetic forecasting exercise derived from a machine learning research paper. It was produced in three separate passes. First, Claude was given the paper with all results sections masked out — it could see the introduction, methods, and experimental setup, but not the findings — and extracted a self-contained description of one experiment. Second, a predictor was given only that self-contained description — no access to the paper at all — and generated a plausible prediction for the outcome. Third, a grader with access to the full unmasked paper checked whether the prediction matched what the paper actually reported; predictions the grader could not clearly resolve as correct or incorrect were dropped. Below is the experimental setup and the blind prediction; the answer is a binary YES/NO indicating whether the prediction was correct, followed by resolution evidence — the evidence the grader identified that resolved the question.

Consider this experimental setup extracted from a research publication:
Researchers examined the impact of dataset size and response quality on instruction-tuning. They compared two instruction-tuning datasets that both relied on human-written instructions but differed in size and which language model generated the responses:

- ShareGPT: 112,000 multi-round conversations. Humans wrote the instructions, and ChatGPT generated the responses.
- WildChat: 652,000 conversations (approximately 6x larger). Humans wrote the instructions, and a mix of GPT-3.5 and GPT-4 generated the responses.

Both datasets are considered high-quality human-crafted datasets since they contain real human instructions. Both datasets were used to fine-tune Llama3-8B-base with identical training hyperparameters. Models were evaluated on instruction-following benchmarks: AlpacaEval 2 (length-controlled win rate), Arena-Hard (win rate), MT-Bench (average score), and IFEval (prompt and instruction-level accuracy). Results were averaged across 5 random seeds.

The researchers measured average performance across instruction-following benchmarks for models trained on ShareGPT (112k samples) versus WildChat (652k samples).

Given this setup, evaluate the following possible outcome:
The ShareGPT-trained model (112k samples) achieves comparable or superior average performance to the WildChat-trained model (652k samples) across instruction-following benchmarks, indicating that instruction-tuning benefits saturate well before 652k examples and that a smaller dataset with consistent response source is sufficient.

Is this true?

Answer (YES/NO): YES